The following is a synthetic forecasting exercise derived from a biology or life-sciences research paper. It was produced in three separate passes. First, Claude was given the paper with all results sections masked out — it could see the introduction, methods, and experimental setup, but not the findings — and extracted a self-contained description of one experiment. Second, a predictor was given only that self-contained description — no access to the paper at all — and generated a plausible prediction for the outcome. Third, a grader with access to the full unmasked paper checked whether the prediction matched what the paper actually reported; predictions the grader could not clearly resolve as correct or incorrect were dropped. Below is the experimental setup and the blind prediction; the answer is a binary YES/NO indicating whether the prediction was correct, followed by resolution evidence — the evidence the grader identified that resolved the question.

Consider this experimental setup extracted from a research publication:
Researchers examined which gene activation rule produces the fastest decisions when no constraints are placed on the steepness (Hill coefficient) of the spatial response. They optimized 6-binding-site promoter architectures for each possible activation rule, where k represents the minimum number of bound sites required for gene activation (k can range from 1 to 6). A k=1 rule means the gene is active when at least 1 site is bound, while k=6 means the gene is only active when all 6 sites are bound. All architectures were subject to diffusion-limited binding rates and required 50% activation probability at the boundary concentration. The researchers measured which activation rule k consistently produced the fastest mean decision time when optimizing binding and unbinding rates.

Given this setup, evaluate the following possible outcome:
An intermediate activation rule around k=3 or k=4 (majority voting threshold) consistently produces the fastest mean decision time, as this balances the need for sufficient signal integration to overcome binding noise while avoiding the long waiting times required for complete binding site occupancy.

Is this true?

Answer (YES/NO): NO